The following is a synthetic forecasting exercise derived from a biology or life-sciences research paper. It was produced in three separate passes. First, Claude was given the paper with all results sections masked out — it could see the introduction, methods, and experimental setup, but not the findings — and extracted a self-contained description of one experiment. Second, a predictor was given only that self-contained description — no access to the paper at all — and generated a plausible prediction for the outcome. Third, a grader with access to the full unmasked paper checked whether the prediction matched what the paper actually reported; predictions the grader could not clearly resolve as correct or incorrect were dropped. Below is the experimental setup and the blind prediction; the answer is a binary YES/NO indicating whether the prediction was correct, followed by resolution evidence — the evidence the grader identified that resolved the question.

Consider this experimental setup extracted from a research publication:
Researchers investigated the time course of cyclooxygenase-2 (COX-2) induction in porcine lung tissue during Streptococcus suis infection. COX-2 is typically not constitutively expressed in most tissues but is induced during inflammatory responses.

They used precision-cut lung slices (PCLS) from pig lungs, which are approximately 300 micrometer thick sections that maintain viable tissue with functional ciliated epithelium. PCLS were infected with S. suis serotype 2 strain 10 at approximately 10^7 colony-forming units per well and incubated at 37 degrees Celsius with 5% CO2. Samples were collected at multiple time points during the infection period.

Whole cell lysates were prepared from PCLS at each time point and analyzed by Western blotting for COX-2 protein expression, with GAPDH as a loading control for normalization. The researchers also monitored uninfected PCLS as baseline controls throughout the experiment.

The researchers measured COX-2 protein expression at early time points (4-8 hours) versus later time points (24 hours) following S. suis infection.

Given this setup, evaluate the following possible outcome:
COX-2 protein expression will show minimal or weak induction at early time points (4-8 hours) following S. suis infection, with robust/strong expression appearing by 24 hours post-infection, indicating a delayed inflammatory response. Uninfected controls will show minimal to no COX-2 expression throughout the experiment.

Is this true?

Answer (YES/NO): YES